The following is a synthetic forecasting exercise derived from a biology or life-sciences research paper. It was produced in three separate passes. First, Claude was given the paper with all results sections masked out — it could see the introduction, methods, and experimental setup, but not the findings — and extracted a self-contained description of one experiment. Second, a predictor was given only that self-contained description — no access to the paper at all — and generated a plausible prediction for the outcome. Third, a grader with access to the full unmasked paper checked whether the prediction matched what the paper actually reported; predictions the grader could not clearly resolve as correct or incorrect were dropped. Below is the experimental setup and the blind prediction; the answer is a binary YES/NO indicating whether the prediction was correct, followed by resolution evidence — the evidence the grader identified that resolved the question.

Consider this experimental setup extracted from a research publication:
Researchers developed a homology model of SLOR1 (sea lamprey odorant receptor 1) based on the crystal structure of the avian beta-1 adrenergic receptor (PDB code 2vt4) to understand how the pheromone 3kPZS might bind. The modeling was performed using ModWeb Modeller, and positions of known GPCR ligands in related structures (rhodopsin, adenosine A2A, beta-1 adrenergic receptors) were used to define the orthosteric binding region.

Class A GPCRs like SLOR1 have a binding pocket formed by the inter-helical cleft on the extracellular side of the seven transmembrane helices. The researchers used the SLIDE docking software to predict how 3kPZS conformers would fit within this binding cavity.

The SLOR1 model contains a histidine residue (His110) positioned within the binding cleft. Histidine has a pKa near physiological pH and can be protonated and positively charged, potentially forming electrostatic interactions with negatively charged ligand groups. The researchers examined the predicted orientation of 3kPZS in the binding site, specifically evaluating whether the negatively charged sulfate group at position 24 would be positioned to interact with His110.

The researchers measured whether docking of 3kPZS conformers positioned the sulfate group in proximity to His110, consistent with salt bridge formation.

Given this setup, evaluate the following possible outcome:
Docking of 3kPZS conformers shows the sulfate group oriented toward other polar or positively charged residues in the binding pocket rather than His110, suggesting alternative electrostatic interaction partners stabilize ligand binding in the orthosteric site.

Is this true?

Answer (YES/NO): NO